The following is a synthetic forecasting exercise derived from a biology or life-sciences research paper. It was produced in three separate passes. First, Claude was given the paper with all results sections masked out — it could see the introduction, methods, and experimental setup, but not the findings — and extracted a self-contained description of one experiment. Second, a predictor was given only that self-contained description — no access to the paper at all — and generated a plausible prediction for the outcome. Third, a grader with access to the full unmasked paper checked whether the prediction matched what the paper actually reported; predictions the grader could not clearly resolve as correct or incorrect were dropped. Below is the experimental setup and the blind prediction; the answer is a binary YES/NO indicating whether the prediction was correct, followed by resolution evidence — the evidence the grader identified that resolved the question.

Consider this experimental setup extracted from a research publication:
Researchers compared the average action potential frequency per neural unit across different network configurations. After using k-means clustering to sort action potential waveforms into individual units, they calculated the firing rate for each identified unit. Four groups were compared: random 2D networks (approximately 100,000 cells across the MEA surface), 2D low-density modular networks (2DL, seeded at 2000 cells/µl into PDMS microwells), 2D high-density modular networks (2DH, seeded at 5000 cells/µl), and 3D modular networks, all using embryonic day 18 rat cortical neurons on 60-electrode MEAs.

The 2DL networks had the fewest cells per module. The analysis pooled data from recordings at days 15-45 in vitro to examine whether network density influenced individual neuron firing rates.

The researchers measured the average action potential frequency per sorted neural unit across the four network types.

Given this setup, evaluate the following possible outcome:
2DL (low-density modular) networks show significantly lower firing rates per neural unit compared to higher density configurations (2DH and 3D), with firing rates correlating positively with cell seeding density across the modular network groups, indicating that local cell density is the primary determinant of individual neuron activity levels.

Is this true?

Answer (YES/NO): NO